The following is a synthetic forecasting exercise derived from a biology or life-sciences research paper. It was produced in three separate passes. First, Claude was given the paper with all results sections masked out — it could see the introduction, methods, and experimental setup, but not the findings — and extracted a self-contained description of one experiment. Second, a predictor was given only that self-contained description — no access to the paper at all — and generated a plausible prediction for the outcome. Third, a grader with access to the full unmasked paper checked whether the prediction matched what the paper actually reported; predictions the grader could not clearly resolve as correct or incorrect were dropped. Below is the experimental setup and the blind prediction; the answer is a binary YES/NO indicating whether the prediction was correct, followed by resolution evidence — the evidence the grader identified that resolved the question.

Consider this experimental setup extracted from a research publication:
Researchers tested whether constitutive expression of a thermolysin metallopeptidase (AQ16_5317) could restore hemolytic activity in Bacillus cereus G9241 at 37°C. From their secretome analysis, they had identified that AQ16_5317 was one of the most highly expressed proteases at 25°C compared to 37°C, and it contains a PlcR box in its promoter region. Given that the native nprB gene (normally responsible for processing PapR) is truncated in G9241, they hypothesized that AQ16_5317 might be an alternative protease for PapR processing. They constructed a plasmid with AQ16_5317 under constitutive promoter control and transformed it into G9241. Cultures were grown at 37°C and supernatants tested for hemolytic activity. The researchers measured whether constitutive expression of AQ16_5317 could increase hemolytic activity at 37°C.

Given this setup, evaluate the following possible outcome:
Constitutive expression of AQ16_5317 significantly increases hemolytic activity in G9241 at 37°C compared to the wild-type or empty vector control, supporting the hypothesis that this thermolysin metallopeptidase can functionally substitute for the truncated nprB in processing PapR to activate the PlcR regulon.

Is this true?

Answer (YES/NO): YES